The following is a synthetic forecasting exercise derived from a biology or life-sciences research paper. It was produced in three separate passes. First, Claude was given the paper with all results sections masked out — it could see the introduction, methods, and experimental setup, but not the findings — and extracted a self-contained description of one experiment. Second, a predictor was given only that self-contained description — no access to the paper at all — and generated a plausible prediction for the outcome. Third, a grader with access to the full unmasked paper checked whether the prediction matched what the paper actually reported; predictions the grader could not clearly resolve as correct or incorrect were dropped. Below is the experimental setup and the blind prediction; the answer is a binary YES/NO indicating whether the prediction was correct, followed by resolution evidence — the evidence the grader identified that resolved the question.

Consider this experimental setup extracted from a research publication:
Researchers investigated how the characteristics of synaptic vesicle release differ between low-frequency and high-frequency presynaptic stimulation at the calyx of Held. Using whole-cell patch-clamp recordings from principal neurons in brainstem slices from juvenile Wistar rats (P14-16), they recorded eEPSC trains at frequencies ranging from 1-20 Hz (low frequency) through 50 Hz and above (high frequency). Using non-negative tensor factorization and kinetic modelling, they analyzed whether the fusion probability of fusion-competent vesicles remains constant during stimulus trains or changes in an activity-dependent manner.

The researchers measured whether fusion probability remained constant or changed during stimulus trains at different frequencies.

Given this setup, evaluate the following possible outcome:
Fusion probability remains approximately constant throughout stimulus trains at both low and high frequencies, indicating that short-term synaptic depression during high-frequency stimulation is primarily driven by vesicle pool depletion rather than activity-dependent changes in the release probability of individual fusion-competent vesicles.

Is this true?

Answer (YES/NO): NO